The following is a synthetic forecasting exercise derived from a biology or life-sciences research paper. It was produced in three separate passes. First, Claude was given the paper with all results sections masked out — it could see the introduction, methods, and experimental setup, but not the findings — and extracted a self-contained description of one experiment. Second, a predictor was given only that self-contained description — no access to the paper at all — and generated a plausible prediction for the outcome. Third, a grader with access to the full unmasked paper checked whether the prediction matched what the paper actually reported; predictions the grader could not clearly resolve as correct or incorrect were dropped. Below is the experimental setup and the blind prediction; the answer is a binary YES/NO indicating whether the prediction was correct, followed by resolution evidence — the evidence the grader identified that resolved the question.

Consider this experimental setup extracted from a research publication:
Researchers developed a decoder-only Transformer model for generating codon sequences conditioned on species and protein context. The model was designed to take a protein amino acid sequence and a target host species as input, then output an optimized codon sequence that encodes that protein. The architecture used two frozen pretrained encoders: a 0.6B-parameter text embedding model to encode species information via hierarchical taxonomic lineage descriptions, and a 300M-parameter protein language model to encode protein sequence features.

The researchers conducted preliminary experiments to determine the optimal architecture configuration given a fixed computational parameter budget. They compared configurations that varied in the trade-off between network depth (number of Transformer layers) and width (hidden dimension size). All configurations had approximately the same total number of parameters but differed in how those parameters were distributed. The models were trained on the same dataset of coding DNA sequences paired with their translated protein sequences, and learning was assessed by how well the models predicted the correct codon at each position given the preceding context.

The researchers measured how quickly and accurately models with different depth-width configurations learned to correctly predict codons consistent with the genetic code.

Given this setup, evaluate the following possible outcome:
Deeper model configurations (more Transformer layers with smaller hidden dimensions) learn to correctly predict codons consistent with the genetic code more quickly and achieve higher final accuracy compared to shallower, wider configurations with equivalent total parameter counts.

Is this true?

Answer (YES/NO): YES